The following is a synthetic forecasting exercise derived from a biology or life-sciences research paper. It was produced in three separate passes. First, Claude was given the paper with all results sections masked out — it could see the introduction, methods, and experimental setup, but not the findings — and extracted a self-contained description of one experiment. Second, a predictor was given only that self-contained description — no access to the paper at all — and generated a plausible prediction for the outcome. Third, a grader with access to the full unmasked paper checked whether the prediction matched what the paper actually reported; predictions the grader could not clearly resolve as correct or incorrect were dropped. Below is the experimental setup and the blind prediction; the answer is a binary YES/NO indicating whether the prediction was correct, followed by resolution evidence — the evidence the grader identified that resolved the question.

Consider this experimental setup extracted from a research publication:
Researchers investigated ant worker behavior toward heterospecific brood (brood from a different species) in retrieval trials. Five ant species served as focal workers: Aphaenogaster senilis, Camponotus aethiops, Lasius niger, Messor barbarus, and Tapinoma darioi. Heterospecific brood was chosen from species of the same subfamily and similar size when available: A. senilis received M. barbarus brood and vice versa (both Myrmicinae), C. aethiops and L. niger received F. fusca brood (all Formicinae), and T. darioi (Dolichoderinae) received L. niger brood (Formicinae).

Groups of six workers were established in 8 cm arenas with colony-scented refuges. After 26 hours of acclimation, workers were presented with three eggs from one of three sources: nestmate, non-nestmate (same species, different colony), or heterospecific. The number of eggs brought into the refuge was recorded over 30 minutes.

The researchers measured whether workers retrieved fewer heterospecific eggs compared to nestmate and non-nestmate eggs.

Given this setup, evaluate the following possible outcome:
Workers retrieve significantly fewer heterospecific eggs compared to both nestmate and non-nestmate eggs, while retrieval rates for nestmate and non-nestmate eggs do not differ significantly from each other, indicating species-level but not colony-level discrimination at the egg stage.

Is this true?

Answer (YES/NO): NO